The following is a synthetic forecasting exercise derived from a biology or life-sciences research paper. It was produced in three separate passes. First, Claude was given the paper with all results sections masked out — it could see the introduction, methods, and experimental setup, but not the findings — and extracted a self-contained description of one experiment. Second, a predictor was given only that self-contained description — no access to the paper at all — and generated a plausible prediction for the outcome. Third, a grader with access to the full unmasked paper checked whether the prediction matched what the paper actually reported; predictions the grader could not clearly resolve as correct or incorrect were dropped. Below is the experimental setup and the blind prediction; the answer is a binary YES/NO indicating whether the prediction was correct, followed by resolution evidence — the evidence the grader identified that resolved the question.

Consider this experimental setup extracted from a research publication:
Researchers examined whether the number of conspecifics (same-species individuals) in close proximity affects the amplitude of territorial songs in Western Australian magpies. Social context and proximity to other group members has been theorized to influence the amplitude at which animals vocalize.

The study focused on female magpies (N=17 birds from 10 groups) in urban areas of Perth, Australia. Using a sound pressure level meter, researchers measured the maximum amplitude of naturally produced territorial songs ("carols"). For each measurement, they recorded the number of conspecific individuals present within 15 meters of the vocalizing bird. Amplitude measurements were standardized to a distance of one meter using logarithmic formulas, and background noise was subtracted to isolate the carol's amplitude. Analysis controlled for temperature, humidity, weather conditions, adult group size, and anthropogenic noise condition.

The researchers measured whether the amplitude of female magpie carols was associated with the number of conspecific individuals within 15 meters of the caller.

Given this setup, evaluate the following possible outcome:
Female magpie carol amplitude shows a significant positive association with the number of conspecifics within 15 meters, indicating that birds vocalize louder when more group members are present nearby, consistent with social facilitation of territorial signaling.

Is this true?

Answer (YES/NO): NO